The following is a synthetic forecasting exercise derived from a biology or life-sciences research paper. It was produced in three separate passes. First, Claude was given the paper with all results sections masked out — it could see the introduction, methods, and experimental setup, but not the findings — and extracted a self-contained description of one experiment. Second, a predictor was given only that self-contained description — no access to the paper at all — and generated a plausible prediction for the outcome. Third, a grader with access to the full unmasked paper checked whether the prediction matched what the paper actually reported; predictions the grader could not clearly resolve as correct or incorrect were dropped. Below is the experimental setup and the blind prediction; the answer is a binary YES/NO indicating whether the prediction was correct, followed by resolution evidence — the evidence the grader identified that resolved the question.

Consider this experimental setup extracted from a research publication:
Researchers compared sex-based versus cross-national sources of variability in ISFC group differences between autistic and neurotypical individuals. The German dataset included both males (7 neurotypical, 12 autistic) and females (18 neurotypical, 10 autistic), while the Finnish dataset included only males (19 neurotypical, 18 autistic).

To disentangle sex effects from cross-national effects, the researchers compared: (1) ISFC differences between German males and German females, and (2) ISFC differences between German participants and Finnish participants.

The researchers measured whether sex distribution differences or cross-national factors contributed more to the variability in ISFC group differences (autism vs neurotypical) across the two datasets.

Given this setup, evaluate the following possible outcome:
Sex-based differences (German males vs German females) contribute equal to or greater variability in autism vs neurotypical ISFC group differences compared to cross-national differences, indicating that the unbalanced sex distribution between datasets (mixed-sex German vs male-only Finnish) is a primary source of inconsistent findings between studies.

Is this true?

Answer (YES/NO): NO